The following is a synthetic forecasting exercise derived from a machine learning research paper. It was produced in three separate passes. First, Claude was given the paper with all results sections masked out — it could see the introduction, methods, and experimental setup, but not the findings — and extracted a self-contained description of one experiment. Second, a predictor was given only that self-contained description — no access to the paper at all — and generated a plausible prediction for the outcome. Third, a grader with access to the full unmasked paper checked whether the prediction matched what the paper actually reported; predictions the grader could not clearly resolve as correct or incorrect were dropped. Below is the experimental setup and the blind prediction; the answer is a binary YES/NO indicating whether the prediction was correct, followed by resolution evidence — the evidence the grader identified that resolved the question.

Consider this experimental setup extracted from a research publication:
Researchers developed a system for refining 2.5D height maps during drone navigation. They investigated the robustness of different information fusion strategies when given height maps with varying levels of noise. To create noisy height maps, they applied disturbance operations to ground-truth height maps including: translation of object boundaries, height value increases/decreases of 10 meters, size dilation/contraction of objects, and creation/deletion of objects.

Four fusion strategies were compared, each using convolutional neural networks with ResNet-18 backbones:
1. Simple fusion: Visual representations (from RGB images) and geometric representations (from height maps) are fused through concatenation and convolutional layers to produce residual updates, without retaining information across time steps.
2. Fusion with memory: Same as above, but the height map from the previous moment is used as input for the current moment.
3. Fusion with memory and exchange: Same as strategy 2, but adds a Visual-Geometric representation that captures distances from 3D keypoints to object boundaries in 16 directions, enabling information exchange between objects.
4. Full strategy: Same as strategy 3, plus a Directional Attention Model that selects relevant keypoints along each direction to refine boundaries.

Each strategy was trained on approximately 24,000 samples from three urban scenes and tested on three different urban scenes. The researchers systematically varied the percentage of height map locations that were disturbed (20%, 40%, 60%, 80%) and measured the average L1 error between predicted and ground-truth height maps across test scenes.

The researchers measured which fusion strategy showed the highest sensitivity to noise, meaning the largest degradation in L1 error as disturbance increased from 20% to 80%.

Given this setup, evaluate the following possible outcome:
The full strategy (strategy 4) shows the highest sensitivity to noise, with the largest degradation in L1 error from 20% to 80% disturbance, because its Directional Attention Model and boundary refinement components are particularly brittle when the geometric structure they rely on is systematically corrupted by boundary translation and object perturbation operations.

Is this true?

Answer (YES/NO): NO